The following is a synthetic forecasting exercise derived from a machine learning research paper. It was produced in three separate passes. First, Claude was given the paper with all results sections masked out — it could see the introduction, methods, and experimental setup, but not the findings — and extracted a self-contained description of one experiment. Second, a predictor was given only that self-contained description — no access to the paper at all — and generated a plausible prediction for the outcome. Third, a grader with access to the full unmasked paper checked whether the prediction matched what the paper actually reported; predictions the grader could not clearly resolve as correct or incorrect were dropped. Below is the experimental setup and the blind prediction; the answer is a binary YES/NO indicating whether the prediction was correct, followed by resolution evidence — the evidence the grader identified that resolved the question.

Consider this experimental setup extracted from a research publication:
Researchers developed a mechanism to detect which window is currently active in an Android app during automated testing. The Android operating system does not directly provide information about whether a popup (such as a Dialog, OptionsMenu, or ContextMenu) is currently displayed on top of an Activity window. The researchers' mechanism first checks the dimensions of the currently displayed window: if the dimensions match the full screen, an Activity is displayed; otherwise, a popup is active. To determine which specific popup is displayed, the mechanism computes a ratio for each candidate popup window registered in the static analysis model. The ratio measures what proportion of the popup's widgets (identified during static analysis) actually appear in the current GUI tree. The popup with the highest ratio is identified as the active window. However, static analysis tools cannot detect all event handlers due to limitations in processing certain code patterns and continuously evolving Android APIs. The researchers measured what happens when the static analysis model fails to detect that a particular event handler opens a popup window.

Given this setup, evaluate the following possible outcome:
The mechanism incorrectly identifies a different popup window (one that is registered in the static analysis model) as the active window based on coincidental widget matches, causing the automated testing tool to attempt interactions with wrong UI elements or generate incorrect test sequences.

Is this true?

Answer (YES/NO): NO